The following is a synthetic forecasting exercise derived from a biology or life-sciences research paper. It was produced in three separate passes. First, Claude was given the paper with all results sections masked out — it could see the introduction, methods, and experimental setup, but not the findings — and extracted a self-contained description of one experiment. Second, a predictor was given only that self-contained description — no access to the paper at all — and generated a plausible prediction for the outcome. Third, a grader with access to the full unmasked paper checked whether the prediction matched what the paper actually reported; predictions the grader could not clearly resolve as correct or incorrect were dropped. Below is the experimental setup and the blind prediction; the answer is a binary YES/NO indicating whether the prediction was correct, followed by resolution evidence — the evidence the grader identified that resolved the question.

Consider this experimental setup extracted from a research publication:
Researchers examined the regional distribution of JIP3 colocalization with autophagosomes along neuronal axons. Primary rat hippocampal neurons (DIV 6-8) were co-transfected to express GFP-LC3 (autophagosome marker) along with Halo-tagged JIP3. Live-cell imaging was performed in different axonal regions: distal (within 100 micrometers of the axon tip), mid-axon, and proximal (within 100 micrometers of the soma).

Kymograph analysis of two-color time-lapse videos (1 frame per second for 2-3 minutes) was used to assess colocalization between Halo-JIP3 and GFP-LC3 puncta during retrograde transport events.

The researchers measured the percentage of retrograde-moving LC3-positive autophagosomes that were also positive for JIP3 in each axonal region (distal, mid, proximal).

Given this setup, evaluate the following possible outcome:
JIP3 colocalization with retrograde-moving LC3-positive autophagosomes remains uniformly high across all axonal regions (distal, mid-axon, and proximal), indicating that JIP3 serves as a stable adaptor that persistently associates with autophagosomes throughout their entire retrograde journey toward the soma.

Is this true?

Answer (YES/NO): YES